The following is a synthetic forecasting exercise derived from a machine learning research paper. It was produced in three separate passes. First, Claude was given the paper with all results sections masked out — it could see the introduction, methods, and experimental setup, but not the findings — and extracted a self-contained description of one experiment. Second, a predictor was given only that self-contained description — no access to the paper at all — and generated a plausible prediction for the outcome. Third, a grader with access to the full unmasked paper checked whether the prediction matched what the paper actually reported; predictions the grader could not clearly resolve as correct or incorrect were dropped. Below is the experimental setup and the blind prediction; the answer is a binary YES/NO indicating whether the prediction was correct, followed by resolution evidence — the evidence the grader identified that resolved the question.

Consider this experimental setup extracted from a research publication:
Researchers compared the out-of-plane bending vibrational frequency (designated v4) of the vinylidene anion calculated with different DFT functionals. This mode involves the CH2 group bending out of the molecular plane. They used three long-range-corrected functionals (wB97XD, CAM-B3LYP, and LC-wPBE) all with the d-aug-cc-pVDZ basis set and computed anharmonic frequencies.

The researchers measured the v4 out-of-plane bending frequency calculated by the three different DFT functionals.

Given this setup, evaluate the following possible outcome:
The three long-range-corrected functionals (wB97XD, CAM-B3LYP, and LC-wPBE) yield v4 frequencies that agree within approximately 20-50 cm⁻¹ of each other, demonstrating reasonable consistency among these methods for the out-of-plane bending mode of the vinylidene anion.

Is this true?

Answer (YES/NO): NO